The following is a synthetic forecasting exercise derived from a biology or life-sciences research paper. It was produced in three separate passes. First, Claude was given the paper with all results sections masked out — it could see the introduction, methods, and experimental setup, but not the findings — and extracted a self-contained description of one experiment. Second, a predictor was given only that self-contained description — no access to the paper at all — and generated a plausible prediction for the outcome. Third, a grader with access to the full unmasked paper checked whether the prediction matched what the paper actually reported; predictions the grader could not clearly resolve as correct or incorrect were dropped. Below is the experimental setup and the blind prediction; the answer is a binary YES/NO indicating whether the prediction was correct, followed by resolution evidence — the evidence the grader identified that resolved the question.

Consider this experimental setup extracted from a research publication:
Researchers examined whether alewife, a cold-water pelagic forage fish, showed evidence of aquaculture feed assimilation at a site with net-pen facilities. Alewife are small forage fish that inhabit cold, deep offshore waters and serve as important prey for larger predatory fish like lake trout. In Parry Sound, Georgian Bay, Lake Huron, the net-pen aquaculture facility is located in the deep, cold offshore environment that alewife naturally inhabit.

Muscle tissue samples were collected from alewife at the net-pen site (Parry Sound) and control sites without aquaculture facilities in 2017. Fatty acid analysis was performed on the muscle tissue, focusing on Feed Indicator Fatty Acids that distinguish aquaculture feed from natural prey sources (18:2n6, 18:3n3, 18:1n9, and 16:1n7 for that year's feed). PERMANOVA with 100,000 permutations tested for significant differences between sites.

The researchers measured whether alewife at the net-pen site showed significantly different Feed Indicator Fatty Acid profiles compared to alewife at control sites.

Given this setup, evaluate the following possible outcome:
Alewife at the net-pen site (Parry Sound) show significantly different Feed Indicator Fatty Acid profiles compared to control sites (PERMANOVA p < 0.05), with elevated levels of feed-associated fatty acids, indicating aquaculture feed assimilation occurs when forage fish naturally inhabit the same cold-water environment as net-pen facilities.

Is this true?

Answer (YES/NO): YES